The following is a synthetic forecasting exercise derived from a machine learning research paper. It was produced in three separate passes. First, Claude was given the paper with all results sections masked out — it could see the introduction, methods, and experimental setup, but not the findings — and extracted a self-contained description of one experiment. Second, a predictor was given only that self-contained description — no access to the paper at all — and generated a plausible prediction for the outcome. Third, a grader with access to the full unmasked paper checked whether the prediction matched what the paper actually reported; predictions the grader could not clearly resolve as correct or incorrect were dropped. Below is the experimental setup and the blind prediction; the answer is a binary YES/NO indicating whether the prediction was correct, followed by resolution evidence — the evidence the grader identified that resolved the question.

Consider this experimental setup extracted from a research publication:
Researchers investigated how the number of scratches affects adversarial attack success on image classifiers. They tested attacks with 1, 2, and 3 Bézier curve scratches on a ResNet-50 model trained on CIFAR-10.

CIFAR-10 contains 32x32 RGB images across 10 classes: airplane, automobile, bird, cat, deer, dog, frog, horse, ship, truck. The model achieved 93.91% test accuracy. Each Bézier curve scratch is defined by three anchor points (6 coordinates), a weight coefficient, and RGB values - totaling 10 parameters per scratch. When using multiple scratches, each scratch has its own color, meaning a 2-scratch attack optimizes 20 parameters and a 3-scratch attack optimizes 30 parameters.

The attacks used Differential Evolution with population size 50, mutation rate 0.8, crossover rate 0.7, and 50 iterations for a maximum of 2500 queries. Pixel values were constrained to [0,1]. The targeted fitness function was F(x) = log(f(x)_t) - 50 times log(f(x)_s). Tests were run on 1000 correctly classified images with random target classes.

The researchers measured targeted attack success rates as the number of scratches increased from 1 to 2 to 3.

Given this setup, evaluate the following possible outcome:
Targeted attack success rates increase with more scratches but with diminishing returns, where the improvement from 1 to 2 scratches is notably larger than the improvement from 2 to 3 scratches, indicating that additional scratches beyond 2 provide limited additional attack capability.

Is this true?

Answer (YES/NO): YES